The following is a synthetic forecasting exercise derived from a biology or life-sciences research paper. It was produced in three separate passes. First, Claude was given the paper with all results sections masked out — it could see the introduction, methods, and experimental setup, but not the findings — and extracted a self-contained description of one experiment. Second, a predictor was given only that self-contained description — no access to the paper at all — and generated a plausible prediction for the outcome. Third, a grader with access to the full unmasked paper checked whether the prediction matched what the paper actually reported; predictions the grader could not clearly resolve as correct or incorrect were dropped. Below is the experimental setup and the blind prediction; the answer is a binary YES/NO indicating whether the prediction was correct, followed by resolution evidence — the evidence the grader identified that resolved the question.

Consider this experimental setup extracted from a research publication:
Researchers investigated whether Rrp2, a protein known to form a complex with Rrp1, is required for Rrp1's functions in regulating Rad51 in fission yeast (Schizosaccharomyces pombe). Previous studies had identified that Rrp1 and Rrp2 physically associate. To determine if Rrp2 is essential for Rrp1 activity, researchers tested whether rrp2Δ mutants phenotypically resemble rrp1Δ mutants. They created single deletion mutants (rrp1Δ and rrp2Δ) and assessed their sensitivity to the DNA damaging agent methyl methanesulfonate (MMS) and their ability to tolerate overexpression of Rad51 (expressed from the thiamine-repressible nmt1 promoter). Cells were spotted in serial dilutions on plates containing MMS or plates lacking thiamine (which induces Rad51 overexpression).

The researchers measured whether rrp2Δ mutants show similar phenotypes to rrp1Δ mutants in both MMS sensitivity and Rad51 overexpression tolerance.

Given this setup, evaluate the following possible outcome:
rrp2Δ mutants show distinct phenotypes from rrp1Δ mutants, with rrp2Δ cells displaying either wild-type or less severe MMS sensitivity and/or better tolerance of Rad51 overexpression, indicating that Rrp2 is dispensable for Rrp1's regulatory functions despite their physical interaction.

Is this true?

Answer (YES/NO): YES